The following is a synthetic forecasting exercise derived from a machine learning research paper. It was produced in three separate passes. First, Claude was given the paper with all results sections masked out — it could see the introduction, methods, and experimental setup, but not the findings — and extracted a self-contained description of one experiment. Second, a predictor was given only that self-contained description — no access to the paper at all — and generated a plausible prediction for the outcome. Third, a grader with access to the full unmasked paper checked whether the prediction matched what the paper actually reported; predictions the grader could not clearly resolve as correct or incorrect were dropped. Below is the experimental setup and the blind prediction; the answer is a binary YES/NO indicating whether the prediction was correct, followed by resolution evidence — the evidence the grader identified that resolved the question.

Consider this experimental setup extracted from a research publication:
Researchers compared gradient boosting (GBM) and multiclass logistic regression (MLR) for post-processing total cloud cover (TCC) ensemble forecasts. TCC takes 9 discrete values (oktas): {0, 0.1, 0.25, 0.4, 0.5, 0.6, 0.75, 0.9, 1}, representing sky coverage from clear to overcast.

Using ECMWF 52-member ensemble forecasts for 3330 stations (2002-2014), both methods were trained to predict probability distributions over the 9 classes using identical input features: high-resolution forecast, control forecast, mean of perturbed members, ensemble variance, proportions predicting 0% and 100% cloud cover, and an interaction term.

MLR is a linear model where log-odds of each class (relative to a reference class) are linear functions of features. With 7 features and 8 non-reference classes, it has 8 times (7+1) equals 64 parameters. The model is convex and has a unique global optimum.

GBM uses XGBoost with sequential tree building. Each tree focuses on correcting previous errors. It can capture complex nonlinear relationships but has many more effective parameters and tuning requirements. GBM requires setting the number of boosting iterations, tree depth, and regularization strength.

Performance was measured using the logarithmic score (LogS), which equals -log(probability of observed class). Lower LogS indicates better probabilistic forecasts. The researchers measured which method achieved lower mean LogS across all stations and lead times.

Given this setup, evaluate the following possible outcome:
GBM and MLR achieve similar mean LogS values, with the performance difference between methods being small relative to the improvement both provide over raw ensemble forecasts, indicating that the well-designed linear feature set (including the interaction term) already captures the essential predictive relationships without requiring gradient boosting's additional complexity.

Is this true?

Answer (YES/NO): NO